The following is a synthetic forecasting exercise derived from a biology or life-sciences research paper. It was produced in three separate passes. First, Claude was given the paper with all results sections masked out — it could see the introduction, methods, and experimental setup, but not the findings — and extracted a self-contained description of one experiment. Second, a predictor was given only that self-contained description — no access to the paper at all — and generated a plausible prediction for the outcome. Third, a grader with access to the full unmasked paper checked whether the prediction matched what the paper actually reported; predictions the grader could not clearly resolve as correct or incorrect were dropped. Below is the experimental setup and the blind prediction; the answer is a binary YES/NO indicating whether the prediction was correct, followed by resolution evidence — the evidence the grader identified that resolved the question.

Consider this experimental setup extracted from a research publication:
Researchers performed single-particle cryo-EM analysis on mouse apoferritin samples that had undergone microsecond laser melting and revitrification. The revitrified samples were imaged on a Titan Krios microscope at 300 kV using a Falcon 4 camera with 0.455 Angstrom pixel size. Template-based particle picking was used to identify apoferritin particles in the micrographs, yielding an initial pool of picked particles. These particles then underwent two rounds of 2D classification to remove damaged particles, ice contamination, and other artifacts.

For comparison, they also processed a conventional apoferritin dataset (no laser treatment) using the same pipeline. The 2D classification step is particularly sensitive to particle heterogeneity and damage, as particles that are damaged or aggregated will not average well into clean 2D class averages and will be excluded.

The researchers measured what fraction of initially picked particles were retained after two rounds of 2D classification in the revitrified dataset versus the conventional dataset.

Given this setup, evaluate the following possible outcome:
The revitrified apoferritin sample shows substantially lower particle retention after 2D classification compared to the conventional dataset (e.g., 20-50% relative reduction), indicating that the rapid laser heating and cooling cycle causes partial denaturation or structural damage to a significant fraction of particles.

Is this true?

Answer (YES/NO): NO